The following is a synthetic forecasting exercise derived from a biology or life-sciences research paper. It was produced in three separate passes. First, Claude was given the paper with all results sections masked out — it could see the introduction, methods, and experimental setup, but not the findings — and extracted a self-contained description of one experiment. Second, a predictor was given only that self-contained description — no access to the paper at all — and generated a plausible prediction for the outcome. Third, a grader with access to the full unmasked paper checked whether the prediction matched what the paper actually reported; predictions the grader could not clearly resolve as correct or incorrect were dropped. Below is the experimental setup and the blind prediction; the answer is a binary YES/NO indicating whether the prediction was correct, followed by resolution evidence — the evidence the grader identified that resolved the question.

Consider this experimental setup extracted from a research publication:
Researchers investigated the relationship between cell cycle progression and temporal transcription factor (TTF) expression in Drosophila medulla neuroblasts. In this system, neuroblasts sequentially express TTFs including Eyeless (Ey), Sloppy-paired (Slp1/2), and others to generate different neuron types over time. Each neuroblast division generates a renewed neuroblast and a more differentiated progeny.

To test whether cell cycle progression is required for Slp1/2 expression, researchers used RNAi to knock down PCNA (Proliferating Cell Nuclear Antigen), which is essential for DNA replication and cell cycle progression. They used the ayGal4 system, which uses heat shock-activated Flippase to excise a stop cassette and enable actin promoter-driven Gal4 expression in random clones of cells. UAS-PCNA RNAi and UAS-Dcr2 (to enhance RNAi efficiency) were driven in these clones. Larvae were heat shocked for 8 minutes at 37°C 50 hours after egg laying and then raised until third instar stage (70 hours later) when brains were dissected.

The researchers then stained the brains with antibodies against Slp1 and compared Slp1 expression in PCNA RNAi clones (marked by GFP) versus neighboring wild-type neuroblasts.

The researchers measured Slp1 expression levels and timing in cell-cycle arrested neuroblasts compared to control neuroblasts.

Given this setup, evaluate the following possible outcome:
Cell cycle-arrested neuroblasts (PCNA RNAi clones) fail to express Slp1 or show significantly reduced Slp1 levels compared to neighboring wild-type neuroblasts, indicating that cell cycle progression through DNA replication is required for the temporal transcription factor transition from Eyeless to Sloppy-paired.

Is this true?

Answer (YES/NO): NO